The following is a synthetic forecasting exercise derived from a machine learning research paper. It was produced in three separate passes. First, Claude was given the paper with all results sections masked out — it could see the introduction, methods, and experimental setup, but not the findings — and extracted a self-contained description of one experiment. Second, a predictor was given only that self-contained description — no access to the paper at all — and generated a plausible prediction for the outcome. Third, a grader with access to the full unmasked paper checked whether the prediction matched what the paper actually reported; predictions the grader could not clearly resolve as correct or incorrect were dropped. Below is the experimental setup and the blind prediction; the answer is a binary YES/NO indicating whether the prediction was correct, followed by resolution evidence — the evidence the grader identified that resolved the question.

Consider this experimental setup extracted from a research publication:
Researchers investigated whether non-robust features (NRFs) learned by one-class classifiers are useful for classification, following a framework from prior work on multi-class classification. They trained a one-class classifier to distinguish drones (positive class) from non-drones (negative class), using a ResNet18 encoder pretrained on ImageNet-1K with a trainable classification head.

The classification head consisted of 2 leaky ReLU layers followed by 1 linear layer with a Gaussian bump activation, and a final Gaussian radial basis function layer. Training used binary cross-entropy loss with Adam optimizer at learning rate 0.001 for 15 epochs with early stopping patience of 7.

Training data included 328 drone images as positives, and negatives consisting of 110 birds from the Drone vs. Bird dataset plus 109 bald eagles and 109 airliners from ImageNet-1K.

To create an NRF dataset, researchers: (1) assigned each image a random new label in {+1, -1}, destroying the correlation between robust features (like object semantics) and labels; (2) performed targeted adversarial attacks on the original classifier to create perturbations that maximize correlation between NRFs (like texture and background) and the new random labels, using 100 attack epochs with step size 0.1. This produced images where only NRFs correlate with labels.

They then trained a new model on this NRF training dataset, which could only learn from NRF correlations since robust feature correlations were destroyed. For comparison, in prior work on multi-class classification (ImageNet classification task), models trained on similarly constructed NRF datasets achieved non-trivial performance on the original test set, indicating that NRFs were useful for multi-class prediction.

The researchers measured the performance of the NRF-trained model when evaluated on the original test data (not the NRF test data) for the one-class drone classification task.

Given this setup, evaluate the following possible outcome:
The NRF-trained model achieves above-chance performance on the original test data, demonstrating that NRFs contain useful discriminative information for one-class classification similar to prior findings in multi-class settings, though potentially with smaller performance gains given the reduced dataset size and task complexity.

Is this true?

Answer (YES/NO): NO